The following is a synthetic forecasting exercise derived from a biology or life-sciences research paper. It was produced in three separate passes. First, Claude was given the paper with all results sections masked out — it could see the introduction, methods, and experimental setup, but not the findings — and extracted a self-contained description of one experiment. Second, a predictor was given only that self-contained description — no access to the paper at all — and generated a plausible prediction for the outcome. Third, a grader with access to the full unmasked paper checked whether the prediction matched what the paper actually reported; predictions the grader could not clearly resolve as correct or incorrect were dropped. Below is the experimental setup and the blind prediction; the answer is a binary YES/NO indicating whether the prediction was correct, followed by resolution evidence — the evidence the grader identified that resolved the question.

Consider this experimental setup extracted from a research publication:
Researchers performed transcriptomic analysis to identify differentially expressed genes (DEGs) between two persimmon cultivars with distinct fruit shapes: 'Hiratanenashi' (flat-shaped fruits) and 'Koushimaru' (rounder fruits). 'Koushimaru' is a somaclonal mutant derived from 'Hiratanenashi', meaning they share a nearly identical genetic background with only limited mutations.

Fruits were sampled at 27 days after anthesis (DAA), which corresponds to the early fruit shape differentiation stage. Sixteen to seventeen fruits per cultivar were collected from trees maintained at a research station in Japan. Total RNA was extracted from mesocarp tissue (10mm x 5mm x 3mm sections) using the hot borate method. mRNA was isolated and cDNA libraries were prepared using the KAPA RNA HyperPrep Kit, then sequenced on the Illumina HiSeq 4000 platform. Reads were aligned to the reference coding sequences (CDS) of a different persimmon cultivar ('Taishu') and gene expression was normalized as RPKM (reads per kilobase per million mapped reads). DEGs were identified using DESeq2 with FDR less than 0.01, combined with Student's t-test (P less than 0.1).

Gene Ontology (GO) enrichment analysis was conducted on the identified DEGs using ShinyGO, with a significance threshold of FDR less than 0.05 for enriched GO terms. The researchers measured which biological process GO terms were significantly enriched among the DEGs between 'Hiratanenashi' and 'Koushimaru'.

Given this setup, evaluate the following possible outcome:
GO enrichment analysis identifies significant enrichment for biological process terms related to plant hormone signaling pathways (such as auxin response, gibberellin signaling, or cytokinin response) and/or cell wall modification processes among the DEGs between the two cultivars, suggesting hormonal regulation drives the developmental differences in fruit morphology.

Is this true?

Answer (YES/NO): YES